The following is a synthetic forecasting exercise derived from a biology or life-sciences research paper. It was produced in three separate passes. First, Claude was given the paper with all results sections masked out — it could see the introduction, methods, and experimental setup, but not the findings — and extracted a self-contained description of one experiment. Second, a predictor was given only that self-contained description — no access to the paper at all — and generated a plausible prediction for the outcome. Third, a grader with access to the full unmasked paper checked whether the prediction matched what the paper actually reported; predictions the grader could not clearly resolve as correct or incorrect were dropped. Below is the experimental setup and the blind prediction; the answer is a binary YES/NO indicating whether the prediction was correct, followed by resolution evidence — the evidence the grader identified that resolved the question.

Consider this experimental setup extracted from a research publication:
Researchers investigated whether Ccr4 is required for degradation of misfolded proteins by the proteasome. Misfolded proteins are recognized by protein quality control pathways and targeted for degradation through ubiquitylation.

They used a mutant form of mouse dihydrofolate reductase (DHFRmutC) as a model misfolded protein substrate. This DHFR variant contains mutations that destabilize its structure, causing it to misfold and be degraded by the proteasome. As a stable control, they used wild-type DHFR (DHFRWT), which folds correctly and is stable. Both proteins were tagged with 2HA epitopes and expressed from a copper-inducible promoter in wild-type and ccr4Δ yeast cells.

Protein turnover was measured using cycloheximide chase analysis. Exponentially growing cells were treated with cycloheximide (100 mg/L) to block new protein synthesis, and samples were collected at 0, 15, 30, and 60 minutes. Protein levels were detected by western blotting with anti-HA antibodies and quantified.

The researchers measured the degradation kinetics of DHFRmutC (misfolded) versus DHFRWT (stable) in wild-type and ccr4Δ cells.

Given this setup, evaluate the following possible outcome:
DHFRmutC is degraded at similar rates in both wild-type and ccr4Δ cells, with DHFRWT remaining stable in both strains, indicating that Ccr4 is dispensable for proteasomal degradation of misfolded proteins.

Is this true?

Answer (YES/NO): YES